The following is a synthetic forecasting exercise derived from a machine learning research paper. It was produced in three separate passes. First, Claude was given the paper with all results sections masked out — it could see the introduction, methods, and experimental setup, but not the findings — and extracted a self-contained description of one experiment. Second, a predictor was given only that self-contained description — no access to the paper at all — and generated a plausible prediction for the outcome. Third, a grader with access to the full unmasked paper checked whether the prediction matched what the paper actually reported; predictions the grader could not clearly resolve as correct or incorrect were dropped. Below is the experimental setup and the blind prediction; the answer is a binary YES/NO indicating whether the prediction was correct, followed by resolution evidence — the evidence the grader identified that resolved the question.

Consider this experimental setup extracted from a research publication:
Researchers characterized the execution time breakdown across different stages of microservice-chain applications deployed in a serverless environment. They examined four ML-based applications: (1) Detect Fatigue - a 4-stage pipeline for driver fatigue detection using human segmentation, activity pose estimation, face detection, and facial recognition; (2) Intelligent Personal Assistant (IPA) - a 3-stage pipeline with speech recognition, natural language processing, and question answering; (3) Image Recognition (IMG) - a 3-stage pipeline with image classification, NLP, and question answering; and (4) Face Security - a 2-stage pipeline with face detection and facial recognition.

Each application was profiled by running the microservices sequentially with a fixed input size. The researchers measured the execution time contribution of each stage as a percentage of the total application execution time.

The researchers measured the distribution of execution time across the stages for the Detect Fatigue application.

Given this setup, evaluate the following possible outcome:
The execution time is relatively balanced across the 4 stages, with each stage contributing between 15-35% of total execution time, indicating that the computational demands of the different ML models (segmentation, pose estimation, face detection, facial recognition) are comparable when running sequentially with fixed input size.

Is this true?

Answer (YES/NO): NO